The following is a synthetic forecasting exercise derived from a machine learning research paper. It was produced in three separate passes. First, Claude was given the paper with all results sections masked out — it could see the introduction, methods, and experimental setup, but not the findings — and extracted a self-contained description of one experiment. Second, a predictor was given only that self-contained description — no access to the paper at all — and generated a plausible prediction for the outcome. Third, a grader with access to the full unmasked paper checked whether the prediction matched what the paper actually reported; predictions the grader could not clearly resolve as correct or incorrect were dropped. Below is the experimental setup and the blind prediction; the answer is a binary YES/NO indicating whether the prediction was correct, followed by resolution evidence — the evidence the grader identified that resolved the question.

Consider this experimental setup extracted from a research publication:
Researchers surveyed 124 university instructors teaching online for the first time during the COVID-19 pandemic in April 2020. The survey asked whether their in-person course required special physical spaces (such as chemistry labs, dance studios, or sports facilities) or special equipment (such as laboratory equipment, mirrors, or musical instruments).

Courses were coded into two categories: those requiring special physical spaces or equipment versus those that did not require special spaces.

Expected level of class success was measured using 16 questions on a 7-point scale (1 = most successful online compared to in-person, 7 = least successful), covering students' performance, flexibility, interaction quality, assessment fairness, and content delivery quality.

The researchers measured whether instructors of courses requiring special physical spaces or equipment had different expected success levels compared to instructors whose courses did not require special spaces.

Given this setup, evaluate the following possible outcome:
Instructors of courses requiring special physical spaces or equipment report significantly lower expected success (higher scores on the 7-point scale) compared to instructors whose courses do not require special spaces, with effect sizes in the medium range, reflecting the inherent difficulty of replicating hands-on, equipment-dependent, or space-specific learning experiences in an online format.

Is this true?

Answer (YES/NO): NO